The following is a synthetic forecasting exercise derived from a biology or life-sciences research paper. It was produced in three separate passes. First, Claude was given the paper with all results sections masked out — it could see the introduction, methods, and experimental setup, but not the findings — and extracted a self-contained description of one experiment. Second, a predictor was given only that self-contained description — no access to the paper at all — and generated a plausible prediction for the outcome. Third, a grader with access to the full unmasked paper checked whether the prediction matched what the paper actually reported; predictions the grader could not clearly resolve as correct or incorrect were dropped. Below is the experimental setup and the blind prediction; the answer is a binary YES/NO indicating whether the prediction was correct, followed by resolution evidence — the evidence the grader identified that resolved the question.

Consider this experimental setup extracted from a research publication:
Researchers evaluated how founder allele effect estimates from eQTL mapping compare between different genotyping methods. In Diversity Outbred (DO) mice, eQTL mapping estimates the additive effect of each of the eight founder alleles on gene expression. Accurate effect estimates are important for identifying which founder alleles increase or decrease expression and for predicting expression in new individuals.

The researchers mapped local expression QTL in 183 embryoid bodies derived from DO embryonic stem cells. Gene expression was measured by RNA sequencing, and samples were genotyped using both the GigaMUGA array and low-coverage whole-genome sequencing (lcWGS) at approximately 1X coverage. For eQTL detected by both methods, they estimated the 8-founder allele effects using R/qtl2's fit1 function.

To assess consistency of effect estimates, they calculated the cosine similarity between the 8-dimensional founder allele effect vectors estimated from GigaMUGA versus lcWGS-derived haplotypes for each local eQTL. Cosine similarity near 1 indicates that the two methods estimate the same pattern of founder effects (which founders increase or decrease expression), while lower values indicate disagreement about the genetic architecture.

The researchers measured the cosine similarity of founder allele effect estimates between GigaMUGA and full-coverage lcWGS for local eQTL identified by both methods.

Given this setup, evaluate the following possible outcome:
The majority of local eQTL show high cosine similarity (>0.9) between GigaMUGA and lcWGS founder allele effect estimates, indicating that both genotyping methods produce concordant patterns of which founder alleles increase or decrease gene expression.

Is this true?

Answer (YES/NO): YES